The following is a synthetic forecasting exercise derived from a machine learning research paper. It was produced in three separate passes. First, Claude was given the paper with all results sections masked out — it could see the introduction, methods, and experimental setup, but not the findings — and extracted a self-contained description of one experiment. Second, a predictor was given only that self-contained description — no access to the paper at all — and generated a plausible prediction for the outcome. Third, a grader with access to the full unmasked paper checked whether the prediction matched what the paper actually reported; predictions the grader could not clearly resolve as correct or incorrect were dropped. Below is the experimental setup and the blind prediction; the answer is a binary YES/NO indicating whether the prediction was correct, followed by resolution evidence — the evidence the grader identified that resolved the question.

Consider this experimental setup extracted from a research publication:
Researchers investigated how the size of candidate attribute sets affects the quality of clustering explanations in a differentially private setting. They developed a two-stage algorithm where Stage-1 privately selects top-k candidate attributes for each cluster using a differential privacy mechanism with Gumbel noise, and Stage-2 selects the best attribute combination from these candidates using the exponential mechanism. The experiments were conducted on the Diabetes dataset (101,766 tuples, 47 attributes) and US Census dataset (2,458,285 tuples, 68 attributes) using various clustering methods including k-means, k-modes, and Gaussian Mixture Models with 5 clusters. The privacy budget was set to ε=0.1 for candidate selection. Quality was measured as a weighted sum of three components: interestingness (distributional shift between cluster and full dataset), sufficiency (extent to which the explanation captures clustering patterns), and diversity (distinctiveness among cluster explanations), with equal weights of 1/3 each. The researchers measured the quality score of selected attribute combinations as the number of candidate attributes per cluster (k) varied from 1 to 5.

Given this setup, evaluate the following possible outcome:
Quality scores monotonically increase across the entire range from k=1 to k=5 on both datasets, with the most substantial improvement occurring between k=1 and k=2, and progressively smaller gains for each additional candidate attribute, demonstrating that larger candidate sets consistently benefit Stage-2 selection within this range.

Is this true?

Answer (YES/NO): NO